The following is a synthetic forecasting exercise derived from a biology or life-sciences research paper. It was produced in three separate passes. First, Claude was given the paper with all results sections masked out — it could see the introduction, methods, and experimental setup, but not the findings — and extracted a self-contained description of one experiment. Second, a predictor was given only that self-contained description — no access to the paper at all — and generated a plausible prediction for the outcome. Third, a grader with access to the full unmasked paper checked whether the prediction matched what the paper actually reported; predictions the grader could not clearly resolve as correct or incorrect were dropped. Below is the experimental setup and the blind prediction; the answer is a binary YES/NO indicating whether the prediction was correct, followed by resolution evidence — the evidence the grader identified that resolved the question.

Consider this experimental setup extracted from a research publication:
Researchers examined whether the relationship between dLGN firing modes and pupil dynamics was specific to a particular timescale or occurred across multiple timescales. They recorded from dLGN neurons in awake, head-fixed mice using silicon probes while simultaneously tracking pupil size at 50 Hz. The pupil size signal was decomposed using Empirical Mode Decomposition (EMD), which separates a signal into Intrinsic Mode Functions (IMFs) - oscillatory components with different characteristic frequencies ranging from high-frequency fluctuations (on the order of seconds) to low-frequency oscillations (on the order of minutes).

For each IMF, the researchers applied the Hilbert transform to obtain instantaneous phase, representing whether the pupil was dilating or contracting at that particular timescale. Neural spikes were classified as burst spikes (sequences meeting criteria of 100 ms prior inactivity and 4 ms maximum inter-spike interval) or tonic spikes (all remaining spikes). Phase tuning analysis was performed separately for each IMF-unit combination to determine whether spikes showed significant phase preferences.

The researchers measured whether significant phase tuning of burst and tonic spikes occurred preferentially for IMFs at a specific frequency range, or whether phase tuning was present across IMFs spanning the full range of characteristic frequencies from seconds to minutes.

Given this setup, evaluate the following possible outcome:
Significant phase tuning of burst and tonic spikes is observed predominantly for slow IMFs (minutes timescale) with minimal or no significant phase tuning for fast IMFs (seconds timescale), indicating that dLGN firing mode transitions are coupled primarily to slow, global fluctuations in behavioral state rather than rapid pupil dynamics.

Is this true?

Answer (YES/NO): NO